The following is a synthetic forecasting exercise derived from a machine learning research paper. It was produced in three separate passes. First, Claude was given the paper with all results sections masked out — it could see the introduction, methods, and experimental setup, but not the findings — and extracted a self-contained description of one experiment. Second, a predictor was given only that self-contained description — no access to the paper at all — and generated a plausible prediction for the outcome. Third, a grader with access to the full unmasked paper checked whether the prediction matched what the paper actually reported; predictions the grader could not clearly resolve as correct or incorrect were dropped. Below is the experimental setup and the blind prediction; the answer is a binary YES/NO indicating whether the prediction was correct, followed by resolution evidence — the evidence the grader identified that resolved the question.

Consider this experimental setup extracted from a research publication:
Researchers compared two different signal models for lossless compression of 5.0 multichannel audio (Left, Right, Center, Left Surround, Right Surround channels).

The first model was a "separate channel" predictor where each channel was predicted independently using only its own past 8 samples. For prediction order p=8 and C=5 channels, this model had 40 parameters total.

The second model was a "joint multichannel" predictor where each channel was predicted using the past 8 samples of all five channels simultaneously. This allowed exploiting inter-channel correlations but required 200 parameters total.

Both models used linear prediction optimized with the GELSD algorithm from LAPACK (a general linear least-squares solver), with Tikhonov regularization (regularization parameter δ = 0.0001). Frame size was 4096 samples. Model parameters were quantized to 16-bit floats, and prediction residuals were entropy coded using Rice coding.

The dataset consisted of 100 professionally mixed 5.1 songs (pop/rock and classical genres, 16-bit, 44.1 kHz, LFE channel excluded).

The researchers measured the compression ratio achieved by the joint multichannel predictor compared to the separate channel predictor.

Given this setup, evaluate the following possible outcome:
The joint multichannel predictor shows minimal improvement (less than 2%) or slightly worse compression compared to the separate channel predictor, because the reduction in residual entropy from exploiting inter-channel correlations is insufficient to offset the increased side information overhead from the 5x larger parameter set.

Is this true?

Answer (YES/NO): YES